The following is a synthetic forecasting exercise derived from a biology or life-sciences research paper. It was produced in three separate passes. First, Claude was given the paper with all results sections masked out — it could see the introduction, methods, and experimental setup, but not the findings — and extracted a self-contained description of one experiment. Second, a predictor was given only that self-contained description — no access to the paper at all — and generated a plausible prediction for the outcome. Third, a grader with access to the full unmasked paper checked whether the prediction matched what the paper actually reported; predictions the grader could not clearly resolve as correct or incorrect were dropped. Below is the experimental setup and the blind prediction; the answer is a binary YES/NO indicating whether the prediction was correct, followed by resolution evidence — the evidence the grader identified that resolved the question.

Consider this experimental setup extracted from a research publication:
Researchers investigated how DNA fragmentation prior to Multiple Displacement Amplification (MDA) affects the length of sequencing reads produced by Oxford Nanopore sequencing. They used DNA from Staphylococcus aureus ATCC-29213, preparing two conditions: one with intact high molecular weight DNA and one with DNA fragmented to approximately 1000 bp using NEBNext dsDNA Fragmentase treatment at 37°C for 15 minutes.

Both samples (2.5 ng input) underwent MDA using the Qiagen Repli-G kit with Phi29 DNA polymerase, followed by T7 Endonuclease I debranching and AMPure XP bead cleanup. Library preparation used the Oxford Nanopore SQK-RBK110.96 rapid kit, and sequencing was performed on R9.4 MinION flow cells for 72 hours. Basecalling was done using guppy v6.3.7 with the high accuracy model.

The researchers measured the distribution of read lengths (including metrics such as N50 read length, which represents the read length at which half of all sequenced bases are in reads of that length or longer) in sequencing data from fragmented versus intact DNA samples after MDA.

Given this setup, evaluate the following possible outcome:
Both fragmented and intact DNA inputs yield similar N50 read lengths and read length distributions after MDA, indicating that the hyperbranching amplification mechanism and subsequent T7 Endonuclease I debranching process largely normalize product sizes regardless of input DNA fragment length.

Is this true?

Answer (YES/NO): NO